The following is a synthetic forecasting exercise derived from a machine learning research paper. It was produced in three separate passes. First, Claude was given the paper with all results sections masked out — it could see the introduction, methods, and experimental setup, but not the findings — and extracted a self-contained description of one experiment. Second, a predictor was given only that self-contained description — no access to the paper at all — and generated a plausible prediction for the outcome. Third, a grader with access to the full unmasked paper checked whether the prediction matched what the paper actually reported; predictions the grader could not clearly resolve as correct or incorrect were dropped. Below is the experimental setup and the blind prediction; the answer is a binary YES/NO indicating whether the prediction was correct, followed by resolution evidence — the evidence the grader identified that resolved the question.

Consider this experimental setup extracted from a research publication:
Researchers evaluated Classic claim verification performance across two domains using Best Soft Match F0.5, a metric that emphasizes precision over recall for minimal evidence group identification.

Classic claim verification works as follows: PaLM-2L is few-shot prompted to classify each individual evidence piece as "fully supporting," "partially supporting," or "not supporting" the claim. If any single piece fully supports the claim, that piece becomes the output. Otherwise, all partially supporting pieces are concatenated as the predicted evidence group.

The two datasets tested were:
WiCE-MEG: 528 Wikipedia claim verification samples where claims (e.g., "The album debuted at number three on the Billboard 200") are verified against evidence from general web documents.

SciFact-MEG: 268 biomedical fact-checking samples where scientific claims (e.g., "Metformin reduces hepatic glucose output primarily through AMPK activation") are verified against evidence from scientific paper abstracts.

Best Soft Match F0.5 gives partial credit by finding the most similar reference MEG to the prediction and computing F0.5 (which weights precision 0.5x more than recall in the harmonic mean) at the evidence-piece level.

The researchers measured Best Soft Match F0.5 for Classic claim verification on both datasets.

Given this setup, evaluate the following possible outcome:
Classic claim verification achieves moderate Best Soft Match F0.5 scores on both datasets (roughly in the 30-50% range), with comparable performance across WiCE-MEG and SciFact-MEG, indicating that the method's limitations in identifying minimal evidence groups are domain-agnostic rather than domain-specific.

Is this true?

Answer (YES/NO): NO